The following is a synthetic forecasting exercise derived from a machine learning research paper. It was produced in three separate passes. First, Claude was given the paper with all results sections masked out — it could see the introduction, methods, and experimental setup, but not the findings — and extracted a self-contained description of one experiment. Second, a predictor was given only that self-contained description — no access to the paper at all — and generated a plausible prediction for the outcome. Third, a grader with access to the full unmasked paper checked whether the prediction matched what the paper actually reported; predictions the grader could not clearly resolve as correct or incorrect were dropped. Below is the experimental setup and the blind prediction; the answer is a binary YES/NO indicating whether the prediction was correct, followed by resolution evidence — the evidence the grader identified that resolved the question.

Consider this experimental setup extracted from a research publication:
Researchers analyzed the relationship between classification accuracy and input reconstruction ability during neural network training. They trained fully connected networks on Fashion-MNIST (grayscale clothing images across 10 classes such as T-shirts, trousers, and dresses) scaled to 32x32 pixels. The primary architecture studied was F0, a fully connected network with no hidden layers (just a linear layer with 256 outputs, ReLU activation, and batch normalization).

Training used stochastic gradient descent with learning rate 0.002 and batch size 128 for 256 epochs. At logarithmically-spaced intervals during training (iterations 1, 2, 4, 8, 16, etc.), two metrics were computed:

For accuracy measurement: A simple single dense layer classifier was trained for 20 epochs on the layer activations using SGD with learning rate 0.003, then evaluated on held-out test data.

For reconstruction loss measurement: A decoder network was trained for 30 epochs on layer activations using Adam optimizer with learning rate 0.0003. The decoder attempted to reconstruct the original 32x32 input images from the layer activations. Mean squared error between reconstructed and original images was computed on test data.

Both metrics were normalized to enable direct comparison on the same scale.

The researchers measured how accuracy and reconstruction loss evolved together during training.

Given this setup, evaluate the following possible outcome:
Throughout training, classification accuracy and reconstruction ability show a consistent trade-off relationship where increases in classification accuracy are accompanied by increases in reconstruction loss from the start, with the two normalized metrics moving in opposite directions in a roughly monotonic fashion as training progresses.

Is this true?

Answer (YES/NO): NO